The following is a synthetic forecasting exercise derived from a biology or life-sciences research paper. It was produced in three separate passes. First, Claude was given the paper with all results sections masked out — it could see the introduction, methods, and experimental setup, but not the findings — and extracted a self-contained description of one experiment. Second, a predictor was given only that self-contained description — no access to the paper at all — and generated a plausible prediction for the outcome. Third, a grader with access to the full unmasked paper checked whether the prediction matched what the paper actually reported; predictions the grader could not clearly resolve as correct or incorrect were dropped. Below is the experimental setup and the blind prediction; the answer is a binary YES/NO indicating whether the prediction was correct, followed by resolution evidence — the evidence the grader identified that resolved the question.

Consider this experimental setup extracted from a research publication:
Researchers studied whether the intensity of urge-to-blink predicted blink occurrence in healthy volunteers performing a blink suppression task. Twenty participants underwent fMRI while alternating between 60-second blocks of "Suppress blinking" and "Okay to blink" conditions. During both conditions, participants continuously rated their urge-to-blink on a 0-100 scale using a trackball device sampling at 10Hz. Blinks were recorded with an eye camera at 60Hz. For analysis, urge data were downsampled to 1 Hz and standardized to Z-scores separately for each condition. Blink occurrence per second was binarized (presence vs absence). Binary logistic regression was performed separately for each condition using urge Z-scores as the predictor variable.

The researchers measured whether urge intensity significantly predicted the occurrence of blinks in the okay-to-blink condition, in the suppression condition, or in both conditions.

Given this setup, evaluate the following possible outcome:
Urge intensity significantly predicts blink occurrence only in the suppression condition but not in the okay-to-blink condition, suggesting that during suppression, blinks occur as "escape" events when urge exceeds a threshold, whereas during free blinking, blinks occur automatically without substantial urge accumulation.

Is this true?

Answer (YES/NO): NO